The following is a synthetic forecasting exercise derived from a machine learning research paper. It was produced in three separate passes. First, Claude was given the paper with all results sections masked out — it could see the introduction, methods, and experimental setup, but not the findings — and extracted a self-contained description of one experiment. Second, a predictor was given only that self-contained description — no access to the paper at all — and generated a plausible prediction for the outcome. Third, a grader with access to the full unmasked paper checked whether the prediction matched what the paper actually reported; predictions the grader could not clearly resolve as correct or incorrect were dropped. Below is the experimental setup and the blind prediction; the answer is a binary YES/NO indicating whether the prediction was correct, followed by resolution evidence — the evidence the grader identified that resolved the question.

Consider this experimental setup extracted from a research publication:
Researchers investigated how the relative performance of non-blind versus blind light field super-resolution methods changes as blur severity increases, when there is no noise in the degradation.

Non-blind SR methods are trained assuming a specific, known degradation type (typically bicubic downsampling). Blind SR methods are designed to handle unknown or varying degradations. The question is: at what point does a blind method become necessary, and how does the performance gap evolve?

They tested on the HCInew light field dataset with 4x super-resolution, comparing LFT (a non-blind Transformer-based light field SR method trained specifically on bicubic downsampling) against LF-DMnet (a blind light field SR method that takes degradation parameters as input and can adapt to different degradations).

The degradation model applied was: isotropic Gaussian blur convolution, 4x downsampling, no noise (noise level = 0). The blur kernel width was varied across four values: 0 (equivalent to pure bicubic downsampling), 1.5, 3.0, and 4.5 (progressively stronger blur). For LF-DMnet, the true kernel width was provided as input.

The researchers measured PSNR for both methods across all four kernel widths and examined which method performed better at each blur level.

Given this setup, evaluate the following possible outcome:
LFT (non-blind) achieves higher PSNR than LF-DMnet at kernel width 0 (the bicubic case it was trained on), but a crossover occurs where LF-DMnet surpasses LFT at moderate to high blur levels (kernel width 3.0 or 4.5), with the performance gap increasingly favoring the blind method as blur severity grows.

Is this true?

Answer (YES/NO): NO